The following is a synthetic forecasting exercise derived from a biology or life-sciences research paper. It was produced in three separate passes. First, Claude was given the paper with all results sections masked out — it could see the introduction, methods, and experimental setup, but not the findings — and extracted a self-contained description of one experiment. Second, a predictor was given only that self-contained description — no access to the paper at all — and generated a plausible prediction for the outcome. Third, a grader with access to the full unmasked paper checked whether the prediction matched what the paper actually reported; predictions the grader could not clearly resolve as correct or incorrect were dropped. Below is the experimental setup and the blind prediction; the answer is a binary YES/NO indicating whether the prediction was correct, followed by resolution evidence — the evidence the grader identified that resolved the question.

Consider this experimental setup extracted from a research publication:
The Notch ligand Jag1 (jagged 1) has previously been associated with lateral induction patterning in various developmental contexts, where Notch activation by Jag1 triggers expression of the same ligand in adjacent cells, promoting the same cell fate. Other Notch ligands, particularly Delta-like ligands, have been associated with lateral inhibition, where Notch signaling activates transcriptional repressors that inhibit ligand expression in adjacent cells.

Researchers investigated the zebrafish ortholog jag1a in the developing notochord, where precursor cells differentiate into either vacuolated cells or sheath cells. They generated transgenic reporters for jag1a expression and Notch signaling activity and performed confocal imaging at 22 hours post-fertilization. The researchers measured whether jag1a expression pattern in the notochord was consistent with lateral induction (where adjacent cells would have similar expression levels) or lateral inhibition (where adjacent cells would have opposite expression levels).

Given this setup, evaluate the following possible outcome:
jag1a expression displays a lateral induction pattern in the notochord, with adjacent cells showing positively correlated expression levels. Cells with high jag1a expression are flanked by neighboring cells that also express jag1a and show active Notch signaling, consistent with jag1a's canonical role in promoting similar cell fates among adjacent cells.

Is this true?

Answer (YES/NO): NO